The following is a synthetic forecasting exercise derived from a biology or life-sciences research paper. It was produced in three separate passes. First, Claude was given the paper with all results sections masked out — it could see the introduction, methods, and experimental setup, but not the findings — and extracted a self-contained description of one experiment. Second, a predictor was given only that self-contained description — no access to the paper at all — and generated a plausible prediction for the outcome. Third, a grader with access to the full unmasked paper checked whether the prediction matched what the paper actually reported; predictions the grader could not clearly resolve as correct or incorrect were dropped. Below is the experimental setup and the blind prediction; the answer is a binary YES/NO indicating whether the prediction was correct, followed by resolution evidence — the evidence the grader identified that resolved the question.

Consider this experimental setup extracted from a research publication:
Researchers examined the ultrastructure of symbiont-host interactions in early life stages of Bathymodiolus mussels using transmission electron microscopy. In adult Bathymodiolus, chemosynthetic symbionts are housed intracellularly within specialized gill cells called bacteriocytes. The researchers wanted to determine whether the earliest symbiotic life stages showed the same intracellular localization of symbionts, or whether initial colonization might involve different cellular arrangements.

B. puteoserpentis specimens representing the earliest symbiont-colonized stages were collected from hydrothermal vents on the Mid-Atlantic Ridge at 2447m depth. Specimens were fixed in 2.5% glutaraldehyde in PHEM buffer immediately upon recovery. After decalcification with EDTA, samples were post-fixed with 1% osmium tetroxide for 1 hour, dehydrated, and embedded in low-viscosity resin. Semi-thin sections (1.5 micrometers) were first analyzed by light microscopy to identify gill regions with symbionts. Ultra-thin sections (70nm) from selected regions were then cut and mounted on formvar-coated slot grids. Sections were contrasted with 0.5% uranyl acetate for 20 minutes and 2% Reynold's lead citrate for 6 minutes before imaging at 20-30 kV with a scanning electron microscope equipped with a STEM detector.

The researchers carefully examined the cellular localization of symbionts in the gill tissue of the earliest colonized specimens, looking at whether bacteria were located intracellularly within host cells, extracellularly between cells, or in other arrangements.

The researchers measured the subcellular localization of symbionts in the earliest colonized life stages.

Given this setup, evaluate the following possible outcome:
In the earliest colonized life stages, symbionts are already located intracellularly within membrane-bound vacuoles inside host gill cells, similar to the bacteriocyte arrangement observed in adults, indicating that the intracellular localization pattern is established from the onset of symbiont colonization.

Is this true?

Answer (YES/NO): YES